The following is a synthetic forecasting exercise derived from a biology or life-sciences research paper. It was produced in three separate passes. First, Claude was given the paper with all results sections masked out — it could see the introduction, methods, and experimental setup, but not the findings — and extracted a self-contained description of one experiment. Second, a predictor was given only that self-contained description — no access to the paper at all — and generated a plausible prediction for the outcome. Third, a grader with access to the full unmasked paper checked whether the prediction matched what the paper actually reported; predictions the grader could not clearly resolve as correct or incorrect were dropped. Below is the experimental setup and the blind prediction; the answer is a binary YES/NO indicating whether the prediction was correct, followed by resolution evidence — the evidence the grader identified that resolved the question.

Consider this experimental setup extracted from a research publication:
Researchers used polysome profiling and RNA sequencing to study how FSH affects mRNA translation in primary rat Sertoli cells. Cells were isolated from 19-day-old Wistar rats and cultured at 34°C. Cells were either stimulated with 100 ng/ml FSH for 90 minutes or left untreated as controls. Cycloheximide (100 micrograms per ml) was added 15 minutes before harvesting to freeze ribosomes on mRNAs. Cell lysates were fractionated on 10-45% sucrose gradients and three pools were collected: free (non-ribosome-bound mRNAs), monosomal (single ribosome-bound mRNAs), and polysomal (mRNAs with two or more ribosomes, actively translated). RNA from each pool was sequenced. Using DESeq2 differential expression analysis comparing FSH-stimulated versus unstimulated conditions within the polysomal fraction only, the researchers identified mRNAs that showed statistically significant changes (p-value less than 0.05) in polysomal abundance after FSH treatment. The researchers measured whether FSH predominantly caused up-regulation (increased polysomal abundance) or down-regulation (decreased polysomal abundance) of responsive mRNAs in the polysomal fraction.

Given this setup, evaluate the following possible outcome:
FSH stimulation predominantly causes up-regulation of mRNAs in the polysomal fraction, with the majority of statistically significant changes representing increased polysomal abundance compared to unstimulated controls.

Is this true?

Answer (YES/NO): NO